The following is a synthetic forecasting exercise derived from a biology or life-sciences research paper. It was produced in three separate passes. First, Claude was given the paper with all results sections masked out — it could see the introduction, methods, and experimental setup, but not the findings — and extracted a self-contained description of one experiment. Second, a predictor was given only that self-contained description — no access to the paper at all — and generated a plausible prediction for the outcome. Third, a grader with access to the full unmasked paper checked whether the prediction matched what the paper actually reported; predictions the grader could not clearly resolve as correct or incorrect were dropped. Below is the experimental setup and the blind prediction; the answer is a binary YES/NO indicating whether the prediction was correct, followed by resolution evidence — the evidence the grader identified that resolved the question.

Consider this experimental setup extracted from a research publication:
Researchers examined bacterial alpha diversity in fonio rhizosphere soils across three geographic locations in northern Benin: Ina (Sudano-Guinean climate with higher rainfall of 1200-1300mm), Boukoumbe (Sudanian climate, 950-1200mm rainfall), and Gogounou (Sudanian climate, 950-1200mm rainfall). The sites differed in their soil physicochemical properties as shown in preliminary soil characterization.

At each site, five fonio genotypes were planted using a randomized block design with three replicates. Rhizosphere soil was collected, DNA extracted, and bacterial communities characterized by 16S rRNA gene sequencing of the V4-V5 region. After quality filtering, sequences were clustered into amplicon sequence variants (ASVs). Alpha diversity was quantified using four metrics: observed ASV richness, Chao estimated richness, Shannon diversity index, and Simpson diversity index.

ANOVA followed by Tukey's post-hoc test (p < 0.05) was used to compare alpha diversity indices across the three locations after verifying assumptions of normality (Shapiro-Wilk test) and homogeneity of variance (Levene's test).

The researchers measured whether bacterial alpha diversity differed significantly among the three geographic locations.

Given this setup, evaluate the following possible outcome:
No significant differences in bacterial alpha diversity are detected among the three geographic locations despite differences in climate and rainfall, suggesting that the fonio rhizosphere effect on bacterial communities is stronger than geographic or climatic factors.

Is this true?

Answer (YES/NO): NO